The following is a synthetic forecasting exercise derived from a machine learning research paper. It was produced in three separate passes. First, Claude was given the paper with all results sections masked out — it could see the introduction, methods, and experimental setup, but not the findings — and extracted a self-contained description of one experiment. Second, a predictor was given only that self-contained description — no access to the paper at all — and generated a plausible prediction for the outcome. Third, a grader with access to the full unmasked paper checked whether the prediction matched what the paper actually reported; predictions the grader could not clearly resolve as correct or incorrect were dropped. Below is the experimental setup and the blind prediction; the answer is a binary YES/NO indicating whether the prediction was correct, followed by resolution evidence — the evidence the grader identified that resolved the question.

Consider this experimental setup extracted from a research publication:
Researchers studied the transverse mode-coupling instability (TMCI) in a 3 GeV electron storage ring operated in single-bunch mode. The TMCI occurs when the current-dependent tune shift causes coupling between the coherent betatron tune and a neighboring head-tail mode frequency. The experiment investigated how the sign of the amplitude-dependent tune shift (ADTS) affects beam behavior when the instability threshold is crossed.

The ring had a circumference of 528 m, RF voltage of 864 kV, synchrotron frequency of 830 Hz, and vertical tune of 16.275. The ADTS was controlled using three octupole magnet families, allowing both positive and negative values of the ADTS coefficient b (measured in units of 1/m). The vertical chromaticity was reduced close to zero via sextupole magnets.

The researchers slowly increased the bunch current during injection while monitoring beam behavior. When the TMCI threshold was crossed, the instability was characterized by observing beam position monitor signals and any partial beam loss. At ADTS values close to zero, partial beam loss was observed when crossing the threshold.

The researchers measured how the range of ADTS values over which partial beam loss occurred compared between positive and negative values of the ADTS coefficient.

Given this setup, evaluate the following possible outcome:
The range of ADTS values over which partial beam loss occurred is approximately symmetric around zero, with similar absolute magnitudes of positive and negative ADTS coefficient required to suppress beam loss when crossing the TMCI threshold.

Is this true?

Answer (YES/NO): NO